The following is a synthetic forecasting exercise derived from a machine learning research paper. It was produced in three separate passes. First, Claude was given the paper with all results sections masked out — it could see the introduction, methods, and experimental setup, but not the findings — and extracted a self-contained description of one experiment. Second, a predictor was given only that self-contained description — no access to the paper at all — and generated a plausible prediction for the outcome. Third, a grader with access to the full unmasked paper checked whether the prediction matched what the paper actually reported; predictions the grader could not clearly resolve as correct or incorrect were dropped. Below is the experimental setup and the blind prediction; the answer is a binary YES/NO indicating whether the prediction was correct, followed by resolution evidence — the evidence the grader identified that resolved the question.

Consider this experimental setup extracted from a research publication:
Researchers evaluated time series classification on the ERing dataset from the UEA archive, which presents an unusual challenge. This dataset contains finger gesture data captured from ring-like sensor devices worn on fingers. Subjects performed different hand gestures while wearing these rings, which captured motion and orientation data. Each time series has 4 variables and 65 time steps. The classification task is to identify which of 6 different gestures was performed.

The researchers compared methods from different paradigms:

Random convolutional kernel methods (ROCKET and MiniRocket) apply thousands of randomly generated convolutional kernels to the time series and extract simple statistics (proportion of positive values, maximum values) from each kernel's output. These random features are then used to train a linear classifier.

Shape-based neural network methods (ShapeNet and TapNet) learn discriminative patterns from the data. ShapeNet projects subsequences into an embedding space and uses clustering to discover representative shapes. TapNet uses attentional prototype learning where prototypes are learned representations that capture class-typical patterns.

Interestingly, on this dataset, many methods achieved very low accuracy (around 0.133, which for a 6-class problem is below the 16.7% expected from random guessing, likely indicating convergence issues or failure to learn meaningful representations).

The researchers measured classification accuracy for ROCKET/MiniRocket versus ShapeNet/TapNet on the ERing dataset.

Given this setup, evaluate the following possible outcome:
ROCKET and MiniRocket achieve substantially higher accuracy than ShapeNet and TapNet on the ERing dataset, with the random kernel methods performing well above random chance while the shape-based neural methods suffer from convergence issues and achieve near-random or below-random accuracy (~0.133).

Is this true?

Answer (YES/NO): YES